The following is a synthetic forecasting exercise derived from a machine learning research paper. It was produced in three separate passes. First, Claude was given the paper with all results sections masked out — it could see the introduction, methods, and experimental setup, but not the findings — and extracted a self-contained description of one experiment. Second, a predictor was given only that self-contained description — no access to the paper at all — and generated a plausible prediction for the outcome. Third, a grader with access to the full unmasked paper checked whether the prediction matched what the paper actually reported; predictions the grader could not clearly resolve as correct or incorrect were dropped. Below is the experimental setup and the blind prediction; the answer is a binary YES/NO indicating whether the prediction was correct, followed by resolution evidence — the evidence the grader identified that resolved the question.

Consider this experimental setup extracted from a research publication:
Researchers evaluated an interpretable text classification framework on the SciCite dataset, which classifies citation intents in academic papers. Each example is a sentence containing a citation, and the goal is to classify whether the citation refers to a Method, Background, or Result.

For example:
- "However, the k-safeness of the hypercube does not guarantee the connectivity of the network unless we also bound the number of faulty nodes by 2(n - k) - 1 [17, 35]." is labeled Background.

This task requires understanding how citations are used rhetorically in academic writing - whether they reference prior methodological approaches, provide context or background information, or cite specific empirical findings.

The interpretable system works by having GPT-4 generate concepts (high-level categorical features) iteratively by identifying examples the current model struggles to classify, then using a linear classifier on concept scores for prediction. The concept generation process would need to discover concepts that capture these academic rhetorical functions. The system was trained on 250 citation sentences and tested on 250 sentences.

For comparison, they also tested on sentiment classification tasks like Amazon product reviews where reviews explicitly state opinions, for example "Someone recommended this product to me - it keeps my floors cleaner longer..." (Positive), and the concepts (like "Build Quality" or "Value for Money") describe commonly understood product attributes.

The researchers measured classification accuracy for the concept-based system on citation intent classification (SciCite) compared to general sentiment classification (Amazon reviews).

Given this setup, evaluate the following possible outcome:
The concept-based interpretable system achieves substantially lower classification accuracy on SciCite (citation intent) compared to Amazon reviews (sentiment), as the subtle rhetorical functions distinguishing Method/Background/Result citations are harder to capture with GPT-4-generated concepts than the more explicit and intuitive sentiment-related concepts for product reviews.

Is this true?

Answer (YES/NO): YES